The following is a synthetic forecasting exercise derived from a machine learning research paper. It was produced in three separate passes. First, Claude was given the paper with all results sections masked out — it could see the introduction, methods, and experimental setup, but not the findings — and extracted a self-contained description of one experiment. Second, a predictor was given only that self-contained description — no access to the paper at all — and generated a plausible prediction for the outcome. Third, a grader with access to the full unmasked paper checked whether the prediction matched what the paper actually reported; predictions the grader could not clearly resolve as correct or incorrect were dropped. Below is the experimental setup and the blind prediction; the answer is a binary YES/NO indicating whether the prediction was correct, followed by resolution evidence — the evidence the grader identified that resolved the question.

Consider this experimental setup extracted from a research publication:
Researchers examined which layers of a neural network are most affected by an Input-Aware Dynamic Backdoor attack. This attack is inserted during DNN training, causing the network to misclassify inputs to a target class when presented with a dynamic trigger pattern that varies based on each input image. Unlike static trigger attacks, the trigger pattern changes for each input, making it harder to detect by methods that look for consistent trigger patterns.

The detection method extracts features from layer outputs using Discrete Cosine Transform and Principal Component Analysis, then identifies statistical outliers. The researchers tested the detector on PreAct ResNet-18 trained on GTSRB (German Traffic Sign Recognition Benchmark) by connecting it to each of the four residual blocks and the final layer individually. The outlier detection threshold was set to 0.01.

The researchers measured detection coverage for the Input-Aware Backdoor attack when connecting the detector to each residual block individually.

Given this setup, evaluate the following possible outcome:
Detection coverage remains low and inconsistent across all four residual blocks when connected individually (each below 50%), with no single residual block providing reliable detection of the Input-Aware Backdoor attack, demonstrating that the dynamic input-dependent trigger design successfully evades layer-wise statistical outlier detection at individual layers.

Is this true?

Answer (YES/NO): NO